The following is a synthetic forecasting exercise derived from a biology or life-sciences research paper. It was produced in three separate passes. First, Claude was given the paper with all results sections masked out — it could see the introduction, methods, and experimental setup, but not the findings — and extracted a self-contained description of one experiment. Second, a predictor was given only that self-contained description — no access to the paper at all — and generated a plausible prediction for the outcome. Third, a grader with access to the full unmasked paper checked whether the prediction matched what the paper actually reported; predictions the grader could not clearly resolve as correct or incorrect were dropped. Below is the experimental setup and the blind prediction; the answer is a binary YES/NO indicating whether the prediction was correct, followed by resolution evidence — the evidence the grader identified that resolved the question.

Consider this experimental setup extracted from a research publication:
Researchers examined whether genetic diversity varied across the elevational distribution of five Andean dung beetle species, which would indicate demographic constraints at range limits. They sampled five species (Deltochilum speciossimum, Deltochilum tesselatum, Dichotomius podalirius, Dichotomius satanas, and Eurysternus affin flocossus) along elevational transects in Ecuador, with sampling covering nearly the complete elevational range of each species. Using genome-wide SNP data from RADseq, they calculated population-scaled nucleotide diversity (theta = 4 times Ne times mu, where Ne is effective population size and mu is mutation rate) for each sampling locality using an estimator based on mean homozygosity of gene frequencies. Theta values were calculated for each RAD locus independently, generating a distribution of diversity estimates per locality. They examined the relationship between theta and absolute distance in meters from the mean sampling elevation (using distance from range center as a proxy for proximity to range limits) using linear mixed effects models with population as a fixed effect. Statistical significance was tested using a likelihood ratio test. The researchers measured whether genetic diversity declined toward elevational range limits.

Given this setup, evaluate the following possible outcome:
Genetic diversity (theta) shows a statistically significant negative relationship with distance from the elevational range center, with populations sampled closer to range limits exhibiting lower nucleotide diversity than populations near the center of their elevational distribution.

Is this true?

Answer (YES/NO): NO